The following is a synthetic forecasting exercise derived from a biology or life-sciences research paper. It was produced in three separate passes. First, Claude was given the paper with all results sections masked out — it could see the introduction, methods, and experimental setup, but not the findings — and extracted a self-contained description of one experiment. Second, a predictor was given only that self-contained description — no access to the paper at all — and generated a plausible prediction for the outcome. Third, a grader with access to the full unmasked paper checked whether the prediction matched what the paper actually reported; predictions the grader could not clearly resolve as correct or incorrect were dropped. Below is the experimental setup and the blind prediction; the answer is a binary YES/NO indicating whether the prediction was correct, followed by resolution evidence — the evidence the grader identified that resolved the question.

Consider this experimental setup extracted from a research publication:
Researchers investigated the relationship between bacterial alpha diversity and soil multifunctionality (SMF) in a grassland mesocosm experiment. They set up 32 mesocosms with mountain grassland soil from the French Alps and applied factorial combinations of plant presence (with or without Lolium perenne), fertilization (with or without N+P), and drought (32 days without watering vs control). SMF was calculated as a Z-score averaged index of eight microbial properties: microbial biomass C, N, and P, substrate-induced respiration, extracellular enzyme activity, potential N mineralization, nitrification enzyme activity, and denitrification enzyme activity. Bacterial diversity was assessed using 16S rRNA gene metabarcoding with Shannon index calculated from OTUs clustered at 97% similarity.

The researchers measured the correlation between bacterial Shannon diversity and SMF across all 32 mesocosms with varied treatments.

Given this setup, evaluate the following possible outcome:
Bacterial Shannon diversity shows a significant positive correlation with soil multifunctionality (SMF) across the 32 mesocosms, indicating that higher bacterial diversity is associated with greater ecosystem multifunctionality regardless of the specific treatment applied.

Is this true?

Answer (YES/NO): YES